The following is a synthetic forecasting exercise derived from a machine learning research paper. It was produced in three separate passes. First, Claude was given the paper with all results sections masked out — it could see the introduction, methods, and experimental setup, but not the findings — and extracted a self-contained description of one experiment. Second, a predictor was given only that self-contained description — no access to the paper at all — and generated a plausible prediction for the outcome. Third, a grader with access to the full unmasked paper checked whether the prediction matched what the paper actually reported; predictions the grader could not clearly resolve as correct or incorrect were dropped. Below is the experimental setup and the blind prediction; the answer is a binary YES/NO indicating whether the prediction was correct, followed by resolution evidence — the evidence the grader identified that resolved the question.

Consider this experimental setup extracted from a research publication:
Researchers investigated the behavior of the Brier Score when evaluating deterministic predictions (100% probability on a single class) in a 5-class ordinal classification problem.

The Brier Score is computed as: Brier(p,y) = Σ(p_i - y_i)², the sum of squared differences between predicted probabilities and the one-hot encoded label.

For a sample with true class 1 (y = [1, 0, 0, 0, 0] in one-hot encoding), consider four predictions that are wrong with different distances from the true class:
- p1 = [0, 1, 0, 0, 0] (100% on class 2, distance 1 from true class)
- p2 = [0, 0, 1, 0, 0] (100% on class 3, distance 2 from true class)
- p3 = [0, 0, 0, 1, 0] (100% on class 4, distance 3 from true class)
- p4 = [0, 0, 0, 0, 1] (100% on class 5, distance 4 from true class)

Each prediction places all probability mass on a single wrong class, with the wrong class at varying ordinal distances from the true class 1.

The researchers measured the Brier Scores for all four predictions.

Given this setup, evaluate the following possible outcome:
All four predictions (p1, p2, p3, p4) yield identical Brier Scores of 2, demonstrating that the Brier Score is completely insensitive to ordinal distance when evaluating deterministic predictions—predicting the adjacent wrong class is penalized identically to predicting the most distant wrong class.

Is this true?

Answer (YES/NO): YES